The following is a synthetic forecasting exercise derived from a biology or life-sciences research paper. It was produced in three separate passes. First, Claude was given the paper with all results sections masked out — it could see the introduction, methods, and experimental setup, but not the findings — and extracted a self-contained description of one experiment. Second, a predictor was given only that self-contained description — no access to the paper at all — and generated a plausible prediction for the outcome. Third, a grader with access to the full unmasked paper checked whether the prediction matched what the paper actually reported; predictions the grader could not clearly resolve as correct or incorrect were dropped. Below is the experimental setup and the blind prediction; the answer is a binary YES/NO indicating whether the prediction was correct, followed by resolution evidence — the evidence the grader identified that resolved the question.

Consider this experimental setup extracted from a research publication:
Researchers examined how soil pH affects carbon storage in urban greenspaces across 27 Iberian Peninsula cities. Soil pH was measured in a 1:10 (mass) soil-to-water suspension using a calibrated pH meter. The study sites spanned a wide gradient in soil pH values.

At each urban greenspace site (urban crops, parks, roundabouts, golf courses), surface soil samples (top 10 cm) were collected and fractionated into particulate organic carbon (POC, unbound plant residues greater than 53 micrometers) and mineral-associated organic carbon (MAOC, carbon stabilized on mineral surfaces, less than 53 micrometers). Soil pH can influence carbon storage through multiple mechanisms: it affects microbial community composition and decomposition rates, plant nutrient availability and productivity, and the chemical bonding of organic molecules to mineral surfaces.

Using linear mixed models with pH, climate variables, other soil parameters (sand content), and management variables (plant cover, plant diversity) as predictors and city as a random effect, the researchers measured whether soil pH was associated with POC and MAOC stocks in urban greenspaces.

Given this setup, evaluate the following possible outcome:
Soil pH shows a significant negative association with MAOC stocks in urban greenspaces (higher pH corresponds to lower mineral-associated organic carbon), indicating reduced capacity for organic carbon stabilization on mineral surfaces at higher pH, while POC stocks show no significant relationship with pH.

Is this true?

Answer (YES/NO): NO